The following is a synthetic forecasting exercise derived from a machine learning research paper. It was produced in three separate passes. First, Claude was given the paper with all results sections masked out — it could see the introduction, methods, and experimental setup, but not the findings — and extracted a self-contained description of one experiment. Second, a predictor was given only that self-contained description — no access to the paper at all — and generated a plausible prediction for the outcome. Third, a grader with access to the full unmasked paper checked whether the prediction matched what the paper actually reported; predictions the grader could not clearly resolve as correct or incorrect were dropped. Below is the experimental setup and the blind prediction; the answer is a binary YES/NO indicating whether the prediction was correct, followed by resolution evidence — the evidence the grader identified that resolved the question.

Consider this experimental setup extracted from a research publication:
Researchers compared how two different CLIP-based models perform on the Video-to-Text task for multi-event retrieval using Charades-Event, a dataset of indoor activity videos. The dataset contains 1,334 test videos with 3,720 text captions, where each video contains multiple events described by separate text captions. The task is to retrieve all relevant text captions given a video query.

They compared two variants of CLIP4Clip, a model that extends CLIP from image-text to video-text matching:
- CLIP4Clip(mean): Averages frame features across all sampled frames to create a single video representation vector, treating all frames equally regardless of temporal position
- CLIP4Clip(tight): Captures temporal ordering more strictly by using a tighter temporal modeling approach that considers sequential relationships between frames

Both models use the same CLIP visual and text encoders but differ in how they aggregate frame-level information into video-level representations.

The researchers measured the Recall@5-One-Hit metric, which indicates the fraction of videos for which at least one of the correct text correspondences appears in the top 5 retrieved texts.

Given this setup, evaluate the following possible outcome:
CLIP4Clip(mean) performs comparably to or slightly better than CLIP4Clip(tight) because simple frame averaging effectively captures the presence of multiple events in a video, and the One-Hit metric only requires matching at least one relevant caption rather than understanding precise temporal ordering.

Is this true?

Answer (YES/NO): NO